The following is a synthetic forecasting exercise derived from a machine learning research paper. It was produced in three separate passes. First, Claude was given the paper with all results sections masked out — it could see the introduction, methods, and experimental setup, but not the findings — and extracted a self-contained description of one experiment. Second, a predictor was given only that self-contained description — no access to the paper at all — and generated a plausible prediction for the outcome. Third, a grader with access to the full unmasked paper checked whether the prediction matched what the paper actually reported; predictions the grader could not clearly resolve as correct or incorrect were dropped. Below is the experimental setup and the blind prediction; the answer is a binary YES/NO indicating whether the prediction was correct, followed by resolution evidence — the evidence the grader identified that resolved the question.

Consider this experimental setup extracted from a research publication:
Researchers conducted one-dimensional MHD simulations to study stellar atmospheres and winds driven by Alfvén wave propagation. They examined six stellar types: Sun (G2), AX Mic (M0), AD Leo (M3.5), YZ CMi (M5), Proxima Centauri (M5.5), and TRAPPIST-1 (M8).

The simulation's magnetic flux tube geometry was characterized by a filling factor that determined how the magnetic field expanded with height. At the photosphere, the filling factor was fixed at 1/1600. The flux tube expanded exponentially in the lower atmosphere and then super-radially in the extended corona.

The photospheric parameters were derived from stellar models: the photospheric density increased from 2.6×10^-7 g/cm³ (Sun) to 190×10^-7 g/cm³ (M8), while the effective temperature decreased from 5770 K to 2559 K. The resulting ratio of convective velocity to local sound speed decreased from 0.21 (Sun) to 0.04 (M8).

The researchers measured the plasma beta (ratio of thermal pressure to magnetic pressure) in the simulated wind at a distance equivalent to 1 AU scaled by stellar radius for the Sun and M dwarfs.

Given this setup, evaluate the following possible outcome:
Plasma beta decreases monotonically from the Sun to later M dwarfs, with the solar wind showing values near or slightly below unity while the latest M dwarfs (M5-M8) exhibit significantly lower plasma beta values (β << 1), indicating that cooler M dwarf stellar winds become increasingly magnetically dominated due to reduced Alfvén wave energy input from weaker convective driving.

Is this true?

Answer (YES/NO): NO